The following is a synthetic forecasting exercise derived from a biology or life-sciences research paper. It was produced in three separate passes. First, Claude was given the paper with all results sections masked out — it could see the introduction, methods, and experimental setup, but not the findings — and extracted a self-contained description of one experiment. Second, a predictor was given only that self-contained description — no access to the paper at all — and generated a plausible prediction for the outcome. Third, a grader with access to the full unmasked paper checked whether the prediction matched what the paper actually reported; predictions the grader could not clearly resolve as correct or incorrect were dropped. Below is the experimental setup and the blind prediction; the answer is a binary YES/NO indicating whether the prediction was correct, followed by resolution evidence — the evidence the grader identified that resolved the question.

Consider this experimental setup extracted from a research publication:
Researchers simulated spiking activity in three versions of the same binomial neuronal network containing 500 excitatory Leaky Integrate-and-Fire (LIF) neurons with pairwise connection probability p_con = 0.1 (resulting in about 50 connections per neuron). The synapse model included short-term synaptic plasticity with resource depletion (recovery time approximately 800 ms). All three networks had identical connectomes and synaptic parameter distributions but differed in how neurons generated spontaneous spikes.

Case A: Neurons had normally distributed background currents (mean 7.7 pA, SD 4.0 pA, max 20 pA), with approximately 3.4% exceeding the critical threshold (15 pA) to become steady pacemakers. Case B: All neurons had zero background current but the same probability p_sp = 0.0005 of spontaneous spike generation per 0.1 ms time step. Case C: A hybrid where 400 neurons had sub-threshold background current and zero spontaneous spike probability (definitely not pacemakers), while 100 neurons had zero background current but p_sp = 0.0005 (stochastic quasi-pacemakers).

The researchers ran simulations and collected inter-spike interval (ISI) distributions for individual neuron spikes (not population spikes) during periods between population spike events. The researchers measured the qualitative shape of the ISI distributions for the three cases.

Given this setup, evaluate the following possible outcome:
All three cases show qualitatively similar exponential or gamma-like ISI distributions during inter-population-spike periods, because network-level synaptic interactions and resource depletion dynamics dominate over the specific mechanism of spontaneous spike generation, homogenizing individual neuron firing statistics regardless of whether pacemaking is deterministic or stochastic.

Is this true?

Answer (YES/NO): NO